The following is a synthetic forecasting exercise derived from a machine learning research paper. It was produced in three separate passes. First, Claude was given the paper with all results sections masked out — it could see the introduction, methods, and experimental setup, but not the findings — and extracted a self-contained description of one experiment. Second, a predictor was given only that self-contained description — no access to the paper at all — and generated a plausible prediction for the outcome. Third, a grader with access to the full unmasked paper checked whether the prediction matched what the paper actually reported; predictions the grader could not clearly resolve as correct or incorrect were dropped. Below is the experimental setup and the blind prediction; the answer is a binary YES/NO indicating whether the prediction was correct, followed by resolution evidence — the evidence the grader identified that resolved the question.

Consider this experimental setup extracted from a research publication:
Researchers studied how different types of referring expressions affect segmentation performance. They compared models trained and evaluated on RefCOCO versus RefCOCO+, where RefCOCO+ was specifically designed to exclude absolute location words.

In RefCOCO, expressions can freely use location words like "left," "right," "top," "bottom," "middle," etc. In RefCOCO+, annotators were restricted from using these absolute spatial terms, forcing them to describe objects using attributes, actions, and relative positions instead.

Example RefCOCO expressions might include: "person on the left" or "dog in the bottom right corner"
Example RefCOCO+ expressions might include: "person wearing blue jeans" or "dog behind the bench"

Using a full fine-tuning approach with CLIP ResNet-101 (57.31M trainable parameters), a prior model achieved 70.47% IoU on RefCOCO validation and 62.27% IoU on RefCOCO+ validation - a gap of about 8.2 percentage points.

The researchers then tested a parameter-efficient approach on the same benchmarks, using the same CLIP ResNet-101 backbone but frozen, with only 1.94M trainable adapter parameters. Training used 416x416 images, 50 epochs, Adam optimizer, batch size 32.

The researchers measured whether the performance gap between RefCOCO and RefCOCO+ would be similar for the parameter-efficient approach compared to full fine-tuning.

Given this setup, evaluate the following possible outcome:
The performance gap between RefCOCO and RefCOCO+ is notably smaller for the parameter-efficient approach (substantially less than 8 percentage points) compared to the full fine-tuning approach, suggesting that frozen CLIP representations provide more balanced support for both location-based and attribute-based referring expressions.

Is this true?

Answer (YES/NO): NO